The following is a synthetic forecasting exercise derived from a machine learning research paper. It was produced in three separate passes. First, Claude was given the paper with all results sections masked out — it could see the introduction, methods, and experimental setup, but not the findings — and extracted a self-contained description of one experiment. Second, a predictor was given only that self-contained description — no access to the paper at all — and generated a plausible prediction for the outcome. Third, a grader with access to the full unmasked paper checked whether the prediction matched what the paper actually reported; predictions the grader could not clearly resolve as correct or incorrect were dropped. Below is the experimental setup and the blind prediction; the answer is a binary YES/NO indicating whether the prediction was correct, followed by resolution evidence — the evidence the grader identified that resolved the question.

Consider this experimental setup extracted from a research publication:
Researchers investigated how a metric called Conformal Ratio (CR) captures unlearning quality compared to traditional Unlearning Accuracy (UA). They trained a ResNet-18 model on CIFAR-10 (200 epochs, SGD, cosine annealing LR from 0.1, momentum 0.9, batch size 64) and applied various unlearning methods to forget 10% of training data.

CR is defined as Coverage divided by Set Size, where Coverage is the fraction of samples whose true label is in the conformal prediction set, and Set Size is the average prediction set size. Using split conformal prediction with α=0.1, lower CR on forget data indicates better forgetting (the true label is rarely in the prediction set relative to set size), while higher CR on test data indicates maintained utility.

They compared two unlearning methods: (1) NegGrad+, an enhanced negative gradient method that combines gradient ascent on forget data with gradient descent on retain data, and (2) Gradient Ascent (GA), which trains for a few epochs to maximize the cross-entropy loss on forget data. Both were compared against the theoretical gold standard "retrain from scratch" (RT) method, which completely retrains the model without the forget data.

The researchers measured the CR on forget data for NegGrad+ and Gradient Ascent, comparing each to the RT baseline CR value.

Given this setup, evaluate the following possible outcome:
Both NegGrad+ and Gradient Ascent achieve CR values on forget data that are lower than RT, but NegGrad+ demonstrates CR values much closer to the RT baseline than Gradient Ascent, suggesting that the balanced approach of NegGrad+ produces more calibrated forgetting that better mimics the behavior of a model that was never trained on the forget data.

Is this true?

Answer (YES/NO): NO